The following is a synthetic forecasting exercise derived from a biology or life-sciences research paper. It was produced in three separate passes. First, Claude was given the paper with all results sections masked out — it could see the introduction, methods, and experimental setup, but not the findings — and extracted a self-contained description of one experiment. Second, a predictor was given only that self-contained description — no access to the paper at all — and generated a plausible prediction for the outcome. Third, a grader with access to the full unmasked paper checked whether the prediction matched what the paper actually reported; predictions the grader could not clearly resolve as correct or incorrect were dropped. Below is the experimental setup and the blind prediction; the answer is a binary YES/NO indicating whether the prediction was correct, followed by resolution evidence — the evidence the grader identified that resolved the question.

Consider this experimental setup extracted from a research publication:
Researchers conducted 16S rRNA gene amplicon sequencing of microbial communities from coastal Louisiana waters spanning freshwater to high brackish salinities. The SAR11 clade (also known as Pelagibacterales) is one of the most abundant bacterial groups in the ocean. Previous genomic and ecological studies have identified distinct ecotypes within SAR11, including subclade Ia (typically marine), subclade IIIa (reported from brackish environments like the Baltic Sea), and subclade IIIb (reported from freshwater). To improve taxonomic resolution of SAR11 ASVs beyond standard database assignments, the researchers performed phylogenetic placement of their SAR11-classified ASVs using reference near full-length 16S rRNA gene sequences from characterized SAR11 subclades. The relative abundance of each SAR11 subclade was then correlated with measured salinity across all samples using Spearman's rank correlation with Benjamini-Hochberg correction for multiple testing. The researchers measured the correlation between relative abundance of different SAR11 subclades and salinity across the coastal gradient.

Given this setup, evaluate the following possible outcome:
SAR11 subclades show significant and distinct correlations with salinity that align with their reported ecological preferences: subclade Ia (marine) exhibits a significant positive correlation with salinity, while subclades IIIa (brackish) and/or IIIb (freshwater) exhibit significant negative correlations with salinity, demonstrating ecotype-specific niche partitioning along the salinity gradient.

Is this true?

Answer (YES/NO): NO